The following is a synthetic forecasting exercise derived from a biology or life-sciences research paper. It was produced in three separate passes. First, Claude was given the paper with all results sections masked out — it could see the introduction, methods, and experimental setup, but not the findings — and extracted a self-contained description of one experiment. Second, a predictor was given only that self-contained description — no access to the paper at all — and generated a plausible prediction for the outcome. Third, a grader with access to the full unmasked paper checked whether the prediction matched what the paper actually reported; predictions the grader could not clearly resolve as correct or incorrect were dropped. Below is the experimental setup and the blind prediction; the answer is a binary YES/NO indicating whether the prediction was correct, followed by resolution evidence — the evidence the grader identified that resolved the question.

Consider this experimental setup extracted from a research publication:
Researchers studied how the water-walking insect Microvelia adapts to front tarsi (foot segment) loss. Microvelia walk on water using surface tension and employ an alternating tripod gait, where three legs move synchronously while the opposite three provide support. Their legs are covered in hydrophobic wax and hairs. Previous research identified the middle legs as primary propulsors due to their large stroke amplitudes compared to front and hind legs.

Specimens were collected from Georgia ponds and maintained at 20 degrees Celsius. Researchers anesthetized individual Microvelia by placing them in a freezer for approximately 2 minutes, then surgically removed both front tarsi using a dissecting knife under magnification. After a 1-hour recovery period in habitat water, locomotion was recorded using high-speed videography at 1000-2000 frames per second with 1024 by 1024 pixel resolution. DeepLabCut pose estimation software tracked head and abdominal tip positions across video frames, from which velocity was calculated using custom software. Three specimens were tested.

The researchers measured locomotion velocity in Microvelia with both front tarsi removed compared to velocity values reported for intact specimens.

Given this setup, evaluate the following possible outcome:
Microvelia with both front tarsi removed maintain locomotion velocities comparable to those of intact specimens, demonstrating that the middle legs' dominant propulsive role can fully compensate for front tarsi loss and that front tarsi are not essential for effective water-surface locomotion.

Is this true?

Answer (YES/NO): YES